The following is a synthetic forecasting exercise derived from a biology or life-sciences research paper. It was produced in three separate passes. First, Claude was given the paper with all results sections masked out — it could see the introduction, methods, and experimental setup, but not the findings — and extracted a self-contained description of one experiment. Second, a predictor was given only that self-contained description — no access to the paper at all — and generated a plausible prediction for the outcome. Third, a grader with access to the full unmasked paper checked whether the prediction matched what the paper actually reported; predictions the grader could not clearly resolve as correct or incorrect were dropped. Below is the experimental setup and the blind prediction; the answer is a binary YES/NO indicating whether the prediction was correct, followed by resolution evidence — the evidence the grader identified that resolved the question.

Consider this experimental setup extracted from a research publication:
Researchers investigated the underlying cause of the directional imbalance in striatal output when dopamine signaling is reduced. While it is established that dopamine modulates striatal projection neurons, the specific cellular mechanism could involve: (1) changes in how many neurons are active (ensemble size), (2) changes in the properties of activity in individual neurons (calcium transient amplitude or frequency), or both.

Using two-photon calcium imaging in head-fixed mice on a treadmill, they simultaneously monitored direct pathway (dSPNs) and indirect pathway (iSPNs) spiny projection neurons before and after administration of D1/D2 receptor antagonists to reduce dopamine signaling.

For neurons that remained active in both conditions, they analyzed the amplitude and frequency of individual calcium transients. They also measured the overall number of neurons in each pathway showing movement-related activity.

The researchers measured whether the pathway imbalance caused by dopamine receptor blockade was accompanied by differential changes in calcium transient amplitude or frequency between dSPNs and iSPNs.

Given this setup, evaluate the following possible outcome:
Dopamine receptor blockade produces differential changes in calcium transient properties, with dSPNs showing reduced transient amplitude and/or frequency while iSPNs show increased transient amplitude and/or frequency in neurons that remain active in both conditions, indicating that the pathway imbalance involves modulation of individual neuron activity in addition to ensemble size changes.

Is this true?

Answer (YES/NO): NO